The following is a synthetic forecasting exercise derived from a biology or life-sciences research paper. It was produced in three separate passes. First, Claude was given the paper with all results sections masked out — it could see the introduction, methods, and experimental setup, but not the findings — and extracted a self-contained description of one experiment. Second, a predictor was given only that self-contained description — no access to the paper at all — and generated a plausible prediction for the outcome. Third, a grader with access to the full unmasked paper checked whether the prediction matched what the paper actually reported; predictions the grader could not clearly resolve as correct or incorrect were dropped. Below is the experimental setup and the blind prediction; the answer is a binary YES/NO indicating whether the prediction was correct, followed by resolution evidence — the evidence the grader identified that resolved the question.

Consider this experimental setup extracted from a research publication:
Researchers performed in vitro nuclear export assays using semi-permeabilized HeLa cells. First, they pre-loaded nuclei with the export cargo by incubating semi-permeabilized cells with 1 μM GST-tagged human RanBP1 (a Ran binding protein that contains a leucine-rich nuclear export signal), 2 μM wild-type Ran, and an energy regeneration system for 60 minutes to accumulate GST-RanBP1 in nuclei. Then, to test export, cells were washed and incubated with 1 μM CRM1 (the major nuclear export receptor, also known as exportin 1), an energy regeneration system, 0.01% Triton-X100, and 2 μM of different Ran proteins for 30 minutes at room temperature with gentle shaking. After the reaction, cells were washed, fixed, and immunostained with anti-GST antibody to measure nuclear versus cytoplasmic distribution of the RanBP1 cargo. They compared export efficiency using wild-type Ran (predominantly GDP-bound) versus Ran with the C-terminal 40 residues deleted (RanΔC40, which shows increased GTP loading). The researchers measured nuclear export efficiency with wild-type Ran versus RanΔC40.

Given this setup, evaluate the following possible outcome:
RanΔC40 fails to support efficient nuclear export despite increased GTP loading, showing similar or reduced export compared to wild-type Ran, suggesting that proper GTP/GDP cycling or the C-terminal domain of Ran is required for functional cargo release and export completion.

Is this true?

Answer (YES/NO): YES